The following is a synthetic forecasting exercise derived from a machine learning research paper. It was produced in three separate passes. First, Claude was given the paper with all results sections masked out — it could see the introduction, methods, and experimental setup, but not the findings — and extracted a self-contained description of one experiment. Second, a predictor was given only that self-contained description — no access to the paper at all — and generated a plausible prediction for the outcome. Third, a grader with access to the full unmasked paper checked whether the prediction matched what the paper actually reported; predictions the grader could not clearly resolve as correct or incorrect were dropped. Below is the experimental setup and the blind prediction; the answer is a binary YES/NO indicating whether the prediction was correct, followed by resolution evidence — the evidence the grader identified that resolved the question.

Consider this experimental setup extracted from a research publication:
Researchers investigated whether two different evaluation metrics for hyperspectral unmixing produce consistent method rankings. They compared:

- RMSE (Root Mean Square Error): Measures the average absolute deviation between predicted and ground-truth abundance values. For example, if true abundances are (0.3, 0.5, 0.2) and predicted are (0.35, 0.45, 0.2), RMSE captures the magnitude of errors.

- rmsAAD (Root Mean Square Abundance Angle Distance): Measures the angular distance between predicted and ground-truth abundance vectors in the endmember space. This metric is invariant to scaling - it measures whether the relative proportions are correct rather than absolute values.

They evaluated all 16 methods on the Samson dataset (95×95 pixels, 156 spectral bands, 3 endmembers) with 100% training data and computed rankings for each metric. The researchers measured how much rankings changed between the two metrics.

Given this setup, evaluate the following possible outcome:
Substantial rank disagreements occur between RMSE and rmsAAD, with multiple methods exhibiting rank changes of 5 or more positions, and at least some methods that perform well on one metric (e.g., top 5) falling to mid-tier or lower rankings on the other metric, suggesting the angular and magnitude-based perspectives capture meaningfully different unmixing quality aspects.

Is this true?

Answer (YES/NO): NO